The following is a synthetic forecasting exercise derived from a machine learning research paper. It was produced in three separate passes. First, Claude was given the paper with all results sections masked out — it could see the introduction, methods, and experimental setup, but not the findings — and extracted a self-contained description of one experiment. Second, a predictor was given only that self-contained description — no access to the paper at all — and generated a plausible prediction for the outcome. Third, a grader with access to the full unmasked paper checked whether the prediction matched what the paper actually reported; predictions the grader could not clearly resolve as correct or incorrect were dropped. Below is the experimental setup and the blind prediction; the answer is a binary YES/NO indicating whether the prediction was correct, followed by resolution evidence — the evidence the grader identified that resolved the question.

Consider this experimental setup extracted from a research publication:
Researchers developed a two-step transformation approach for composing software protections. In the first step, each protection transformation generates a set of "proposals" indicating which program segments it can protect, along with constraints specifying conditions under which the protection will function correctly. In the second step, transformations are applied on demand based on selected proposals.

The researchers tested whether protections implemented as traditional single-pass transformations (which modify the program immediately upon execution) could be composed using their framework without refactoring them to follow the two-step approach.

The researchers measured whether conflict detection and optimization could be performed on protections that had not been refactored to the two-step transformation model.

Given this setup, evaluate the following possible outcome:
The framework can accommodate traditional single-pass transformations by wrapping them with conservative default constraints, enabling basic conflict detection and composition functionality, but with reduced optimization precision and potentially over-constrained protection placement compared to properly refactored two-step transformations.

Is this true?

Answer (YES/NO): NO